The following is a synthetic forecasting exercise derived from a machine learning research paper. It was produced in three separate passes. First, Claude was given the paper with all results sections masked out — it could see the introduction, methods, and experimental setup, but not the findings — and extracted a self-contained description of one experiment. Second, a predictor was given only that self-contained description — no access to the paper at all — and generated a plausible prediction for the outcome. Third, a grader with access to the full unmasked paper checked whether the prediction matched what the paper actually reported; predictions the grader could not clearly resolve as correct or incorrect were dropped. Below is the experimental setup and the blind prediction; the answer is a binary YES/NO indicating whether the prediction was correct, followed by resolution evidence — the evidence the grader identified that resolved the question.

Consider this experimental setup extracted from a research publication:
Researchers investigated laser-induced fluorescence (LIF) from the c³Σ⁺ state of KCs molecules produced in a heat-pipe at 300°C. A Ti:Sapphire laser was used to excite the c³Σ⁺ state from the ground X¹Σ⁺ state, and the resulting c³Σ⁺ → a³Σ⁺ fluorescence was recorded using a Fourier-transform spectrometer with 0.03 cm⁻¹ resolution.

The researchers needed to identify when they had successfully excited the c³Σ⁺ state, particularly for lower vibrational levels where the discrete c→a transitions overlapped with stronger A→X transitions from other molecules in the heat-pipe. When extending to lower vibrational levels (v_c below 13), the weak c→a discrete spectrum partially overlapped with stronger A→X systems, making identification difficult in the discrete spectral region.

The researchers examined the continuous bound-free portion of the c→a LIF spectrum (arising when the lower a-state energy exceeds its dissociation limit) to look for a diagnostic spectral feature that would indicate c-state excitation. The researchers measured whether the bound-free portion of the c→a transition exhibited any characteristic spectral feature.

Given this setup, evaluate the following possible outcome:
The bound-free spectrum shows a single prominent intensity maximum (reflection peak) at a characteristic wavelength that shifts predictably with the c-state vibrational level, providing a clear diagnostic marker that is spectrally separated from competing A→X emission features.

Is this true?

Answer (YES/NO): NO